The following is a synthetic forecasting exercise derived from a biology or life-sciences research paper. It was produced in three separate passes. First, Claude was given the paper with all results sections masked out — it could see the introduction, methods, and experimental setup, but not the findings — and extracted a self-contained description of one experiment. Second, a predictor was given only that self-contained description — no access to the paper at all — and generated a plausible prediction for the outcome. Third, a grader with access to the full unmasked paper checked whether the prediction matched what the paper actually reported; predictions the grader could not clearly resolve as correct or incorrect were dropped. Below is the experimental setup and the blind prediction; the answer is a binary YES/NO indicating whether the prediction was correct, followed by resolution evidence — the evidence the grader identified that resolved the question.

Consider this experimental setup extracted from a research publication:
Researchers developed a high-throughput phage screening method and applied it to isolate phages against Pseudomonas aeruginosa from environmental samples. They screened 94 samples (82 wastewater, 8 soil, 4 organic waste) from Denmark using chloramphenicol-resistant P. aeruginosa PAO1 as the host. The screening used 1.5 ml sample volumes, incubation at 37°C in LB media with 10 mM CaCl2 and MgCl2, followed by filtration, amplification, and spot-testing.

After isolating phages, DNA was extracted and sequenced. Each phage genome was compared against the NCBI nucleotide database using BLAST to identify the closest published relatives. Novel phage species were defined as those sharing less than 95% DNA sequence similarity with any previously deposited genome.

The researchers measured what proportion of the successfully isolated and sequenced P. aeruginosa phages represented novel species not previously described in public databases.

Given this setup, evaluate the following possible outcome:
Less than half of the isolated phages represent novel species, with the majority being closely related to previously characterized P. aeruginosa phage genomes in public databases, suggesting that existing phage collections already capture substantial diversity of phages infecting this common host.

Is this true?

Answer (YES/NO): YES